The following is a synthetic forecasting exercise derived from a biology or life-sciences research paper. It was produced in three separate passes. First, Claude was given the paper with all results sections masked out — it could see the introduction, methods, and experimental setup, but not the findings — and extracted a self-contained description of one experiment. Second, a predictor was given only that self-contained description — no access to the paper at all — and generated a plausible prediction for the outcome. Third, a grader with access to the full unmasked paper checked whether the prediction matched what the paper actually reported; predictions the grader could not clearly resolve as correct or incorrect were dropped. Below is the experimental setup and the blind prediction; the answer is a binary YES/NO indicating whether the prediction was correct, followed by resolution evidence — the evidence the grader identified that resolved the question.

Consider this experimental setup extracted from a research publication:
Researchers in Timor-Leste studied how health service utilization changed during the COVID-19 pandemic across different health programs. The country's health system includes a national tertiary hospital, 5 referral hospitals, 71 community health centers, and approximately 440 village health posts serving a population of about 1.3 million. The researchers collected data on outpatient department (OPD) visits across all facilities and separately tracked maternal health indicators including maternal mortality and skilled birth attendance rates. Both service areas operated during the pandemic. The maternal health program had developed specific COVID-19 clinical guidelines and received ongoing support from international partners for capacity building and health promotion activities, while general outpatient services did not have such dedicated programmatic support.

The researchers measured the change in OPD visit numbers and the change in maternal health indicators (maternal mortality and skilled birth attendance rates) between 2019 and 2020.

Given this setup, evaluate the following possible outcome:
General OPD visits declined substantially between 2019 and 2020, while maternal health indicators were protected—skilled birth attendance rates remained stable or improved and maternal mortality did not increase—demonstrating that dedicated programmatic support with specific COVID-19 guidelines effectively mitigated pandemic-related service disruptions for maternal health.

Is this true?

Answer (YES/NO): YES